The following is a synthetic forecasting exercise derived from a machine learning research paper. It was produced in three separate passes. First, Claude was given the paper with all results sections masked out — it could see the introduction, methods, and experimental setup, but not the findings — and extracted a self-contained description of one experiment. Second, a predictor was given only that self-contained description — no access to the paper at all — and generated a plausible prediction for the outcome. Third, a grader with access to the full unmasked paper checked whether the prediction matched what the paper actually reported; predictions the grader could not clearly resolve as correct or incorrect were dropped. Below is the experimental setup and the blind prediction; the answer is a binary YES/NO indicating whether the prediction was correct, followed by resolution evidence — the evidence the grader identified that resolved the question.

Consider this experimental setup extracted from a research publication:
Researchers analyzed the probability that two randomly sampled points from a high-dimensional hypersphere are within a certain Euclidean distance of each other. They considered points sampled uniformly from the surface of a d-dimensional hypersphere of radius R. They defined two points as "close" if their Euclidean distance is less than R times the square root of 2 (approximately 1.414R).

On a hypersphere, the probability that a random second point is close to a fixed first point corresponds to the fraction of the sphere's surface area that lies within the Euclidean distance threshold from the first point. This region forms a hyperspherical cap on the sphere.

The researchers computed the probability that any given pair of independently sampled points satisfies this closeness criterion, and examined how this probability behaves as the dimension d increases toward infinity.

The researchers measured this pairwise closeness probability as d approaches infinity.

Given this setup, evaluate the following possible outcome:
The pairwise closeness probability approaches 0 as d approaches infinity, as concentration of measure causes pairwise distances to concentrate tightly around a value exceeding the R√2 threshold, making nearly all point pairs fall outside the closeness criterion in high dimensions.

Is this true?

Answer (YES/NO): YES